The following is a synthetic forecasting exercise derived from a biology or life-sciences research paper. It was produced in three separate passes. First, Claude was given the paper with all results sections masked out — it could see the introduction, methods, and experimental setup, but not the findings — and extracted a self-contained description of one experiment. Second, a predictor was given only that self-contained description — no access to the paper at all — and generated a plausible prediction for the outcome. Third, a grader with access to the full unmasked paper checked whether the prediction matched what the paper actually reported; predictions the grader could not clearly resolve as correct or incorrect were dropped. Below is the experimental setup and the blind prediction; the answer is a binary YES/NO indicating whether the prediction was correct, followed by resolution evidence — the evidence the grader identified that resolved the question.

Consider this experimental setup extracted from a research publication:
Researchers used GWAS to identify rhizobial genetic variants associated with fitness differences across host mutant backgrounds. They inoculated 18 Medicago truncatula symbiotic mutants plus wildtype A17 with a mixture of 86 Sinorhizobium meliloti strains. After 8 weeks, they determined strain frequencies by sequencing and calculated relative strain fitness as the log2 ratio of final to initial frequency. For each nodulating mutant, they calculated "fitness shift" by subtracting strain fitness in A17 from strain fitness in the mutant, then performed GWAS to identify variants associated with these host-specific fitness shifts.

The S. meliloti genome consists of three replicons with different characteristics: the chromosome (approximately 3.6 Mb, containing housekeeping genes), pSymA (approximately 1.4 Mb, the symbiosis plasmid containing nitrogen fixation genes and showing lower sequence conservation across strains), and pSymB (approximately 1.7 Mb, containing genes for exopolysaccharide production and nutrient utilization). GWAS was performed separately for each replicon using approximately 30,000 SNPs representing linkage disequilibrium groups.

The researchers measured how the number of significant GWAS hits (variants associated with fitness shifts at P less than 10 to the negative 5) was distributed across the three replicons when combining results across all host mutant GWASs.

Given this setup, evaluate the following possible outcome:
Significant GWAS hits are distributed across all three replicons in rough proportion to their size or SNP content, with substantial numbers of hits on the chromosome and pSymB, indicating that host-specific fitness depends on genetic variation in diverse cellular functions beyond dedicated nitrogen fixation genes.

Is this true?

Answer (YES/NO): NO